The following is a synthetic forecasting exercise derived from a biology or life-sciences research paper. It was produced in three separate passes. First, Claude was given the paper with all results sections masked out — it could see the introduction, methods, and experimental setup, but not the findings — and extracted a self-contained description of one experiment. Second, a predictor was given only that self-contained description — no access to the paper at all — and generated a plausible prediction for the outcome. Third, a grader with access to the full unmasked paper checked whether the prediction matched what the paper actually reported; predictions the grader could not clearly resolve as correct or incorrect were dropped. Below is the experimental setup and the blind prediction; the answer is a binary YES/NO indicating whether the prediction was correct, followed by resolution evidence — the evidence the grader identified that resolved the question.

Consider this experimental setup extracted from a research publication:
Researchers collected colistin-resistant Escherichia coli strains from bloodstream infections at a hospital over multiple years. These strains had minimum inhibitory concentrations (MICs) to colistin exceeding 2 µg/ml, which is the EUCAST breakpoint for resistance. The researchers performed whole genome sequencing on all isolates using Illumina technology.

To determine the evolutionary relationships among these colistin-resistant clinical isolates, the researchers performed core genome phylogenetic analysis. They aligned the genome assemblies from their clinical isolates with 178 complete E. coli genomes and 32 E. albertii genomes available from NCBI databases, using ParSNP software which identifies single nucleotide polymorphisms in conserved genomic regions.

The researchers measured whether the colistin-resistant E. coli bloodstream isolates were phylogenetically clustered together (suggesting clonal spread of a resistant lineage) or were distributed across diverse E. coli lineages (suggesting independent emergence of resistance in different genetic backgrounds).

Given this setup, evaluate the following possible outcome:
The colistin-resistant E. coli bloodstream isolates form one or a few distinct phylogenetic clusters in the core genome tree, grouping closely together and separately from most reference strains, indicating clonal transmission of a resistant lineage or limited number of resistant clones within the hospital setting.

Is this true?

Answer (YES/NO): NO